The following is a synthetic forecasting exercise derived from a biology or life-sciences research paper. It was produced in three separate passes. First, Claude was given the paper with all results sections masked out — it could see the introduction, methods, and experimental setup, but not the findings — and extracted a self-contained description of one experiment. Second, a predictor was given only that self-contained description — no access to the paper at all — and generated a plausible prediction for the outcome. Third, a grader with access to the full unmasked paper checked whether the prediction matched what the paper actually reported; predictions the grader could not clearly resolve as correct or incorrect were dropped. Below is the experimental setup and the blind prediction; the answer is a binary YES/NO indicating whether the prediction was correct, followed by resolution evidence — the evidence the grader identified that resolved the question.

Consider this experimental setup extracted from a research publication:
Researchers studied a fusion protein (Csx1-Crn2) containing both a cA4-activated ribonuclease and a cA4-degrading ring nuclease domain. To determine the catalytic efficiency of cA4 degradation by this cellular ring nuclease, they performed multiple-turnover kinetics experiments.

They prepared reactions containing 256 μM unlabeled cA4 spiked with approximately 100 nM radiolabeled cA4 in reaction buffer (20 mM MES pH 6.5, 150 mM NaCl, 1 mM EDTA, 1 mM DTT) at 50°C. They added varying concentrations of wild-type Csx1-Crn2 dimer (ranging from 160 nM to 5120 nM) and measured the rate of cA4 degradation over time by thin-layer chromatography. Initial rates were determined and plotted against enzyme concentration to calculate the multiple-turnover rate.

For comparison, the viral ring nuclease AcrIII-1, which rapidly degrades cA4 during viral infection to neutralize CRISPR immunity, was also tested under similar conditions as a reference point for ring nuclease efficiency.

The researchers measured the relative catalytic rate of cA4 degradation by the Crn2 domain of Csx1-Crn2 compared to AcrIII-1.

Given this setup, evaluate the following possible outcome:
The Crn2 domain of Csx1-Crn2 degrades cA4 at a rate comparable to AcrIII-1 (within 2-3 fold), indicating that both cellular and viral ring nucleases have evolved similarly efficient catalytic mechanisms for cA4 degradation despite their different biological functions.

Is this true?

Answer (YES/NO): YES